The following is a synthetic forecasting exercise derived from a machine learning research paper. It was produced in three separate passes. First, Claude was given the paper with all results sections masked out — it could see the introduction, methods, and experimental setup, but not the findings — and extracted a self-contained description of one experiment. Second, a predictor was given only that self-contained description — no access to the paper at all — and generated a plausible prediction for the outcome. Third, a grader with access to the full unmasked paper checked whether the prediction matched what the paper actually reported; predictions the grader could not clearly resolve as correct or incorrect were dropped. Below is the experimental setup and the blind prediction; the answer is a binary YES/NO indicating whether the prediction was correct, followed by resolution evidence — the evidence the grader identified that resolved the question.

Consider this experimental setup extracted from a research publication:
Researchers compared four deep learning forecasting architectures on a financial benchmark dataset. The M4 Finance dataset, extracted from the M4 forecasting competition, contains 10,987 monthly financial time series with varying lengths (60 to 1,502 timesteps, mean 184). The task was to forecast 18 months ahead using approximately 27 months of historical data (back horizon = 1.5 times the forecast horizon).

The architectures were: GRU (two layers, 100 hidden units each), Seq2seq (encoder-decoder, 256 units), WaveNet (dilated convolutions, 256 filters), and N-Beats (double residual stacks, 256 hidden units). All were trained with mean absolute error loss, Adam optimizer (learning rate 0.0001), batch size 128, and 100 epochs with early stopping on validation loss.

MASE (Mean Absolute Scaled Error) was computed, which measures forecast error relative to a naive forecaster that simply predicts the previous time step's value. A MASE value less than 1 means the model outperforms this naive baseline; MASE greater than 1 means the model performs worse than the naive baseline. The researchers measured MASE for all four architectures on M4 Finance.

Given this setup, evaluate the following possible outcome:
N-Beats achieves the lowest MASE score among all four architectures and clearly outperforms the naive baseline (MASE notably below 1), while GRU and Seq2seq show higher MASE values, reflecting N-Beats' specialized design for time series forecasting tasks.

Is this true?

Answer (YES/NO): NO